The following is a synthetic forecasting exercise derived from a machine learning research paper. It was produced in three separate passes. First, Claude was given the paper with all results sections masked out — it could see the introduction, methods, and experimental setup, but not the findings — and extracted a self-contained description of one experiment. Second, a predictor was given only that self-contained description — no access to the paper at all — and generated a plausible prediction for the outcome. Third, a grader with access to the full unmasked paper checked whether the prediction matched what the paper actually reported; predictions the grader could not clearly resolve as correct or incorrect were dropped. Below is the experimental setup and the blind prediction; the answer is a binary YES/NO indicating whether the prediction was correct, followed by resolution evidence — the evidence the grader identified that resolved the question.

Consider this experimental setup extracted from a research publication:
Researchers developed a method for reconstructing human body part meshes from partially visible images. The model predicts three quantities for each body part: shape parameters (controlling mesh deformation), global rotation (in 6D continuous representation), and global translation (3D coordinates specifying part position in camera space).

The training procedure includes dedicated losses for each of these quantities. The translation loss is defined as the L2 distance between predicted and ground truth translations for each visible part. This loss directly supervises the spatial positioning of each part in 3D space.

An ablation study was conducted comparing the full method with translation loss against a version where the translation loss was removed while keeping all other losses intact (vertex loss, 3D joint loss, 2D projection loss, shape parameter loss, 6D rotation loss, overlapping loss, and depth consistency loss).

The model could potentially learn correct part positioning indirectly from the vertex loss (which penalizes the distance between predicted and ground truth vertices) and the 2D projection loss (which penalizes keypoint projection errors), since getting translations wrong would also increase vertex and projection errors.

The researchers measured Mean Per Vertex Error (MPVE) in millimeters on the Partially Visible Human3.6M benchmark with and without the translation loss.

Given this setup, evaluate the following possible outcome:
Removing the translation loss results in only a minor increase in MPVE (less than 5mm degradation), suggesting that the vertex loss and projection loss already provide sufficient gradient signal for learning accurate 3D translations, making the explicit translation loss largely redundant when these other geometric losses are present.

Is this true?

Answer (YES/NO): NO